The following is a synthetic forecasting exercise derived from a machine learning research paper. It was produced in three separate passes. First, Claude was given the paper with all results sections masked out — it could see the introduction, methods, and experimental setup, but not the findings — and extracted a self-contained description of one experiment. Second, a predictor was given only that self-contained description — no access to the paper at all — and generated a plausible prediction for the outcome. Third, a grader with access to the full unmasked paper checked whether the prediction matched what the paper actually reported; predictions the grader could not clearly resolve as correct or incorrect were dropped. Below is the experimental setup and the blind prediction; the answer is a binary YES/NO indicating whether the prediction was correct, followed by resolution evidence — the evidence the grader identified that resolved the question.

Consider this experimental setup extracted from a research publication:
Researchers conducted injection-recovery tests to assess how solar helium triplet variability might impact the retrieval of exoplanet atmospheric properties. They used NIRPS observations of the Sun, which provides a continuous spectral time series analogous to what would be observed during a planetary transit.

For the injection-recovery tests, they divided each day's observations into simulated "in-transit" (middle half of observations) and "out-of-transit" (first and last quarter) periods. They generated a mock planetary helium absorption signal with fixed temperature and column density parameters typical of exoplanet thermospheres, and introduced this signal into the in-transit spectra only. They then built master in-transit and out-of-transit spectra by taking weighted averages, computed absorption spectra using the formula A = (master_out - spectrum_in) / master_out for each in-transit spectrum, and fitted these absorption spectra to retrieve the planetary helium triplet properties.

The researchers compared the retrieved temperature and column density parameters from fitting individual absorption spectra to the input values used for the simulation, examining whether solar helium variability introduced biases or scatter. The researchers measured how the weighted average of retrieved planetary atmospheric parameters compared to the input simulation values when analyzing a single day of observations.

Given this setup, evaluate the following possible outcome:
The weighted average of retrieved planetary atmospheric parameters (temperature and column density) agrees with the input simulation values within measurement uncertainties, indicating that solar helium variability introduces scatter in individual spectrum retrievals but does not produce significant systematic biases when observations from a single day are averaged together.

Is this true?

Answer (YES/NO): YES